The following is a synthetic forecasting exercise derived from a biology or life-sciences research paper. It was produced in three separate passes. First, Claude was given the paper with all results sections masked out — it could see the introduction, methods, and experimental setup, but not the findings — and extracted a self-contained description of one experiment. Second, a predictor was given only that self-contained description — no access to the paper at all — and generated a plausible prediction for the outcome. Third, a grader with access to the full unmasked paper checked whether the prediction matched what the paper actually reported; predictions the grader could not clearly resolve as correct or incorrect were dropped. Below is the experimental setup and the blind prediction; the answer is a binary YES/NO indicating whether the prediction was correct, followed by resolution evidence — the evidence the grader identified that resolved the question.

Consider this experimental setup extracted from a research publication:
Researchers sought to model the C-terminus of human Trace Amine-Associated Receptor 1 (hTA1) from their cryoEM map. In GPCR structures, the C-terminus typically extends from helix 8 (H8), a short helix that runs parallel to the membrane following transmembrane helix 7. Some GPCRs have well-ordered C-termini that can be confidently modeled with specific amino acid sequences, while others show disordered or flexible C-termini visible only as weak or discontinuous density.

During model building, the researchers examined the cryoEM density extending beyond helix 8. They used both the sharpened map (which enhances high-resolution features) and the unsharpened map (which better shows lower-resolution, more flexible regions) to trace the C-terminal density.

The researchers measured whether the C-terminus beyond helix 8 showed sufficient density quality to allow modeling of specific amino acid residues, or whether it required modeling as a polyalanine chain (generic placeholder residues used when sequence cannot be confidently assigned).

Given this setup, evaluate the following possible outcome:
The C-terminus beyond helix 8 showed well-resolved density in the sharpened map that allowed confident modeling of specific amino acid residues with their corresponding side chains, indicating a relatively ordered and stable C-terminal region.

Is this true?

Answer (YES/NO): NO